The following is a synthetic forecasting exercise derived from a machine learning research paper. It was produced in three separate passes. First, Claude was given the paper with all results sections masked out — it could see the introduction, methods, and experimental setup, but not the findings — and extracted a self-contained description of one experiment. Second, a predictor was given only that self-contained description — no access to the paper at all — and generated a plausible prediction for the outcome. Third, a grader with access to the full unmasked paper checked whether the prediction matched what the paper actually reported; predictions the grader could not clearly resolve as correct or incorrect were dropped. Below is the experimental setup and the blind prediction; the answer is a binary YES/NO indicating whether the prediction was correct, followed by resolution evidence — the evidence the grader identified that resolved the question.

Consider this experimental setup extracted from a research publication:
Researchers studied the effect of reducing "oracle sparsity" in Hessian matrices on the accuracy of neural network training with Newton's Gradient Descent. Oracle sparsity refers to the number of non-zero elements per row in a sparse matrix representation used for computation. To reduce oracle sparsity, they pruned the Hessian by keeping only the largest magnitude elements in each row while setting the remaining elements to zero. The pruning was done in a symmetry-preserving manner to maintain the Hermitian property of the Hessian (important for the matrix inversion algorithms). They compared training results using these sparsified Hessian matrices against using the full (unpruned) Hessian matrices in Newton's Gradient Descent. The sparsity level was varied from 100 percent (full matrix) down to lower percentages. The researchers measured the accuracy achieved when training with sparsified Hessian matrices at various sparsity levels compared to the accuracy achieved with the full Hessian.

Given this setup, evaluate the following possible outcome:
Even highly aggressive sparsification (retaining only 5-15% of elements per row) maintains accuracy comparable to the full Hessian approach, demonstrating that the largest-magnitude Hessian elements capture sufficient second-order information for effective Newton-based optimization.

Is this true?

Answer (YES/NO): NO